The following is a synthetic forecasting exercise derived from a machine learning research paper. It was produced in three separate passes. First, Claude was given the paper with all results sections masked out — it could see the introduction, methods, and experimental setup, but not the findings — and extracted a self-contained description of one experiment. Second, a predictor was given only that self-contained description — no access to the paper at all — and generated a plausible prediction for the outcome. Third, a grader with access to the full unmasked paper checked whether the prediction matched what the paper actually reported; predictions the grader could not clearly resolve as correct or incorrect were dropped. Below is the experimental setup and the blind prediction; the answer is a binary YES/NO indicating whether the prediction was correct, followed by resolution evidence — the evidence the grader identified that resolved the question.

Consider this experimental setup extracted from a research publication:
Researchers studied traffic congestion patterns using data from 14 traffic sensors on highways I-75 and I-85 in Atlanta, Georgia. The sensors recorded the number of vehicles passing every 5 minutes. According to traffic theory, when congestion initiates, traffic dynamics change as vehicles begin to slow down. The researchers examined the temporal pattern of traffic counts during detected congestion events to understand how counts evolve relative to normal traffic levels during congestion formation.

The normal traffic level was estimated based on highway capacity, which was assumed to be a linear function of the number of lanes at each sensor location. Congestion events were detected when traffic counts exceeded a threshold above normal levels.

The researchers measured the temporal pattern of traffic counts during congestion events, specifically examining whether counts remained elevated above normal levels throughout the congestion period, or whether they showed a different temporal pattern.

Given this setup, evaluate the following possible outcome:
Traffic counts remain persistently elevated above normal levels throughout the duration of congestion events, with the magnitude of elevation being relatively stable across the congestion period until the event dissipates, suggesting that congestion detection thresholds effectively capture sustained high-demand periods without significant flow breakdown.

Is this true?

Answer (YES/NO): NO